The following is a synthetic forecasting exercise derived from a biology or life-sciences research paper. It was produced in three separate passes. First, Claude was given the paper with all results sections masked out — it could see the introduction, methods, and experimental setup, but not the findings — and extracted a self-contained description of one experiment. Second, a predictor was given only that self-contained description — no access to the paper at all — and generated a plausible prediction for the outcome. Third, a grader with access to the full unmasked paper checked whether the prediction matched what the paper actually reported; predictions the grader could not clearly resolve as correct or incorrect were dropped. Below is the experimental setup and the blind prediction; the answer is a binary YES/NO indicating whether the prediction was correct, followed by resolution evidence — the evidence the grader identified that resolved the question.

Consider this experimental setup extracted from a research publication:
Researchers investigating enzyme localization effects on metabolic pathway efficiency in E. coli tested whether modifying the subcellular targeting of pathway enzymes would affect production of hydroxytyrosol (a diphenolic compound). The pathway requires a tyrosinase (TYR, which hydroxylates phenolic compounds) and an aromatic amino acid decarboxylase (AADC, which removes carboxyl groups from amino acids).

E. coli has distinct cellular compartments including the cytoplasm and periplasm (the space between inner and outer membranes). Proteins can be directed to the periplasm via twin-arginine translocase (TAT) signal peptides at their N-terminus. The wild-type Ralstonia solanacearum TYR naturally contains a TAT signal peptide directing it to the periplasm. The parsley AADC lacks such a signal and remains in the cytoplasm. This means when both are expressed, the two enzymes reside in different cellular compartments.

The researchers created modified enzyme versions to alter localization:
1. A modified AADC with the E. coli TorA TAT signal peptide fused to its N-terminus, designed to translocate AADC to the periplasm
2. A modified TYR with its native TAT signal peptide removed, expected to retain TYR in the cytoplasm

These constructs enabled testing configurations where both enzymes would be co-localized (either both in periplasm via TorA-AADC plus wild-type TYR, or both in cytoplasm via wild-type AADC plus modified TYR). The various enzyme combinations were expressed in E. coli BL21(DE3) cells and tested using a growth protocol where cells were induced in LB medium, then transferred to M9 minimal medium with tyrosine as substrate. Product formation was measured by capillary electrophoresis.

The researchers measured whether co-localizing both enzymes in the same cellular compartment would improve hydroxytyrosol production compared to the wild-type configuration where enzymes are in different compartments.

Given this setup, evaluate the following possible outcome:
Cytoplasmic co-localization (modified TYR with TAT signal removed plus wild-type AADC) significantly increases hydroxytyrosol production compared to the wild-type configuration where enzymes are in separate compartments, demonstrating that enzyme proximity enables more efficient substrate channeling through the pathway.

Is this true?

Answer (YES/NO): NO